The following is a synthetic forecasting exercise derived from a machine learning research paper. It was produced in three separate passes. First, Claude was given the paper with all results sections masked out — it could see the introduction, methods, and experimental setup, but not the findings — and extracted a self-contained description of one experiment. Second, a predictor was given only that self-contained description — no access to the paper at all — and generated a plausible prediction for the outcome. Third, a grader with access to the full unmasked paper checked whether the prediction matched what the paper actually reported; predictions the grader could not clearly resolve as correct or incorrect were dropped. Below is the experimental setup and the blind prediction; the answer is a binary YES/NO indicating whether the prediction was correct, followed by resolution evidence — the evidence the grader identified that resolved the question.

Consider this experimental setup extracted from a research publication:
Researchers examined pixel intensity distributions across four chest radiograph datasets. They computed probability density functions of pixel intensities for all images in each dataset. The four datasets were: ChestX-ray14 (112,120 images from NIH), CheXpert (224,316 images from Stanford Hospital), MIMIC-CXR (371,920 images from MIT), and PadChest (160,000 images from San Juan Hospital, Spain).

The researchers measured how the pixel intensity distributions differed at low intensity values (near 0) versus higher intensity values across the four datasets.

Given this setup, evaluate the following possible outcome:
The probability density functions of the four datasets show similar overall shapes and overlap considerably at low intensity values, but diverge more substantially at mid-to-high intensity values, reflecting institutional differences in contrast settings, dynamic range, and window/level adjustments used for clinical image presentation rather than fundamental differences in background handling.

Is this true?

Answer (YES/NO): YES